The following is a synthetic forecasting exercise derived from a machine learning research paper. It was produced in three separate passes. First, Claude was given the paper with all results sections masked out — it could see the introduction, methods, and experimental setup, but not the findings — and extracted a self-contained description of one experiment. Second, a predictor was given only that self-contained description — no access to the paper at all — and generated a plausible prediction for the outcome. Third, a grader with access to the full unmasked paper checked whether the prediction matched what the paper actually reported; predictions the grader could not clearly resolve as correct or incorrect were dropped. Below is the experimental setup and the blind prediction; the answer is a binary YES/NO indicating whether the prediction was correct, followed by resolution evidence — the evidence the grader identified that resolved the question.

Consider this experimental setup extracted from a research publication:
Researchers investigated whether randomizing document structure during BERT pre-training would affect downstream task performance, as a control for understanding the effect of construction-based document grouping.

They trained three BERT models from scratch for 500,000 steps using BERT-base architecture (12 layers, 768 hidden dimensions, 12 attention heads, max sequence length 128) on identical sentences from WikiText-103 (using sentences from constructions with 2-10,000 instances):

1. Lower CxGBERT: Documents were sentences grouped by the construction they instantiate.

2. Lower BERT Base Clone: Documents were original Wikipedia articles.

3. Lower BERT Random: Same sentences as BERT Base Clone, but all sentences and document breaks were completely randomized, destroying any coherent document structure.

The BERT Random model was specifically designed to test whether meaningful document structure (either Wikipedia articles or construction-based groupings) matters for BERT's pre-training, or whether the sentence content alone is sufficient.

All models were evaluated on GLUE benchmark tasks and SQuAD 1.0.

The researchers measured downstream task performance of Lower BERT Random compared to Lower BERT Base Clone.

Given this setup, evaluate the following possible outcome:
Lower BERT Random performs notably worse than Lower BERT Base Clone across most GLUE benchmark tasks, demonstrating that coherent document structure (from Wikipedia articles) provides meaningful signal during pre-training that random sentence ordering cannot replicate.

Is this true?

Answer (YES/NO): YES